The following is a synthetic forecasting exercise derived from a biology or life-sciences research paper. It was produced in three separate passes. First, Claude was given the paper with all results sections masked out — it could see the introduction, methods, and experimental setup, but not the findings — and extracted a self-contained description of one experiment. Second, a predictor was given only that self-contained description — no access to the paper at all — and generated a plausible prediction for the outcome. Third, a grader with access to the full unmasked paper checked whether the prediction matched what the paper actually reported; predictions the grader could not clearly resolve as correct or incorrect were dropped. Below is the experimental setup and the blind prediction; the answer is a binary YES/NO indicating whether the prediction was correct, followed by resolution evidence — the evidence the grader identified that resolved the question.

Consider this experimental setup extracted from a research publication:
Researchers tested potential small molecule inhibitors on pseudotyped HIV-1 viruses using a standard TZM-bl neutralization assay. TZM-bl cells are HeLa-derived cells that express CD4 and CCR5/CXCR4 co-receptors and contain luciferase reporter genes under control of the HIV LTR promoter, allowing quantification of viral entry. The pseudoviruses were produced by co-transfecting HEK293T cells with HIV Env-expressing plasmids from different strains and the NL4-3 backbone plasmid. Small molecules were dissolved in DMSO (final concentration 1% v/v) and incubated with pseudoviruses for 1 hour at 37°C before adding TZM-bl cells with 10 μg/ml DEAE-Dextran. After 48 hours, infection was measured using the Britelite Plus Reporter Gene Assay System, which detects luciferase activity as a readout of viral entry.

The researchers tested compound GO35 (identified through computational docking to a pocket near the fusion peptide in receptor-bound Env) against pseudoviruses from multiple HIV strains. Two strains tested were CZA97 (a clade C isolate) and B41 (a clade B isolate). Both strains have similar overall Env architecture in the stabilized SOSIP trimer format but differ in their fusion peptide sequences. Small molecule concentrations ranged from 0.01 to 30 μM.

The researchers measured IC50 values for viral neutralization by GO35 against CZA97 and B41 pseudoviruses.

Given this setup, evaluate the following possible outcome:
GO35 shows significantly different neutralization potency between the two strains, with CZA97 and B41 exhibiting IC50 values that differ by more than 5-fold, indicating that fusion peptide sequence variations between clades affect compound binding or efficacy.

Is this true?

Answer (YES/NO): NO